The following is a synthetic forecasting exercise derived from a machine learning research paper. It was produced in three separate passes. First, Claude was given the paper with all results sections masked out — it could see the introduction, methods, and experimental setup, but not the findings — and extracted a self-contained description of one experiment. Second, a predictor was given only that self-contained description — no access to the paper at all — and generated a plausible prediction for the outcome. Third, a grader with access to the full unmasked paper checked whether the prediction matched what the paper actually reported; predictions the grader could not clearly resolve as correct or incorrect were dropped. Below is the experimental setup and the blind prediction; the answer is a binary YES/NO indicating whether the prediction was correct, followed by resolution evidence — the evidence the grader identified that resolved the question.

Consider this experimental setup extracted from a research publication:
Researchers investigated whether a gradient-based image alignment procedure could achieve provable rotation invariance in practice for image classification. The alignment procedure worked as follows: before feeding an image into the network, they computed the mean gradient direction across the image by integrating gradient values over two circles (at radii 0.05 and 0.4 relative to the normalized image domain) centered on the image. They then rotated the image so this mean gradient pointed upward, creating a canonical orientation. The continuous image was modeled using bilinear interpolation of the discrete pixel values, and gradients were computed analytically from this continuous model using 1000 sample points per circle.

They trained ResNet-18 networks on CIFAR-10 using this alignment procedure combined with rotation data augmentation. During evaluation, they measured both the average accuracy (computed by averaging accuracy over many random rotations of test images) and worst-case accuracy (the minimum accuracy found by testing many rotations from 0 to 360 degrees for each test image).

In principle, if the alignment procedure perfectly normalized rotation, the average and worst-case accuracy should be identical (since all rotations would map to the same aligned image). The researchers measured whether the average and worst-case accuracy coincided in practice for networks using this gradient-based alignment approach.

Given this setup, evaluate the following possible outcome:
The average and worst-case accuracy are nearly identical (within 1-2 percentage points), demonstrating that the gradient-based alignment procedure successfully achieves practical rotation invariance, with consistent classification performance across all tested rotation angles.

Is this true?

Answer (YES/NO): NO